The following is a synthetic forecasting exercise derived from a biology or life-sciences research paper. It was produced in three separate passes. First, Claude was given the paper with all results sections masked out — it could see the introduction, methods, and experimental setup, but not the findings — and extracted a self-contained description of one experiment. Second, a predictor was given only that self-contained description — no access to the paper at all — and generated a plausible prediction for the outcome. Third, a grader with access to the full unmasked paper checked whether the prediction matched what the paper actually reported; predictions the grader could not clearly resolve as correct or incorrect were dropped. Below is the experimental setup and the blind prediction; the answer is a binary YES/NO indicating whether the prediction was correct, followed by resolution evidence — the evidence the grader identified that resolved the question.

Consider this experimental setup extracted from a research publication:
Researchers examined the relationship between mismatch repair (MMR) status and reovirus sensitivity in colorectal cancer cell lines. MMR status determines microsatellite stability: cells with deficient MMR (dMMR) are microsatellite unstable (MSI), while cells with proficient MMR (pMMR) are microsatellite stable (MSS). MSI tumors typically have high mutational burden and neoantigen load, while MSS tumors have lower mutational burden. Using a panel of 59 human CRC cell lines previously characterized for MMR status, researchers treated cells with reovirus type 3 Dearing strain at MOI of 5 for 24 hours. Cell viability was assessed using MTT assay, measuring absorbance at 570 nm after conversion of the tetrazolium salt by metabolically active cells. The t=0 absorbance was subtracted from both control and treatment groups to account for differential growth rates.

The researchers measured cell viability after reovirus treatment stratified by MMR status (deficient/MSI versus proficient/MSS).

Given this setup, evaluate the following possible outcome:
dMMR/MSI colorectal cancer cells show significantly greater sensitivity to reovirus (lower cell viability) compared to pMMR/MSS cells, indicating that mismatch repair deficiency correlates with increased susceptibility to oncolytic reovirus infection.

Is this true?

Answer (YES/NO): NO